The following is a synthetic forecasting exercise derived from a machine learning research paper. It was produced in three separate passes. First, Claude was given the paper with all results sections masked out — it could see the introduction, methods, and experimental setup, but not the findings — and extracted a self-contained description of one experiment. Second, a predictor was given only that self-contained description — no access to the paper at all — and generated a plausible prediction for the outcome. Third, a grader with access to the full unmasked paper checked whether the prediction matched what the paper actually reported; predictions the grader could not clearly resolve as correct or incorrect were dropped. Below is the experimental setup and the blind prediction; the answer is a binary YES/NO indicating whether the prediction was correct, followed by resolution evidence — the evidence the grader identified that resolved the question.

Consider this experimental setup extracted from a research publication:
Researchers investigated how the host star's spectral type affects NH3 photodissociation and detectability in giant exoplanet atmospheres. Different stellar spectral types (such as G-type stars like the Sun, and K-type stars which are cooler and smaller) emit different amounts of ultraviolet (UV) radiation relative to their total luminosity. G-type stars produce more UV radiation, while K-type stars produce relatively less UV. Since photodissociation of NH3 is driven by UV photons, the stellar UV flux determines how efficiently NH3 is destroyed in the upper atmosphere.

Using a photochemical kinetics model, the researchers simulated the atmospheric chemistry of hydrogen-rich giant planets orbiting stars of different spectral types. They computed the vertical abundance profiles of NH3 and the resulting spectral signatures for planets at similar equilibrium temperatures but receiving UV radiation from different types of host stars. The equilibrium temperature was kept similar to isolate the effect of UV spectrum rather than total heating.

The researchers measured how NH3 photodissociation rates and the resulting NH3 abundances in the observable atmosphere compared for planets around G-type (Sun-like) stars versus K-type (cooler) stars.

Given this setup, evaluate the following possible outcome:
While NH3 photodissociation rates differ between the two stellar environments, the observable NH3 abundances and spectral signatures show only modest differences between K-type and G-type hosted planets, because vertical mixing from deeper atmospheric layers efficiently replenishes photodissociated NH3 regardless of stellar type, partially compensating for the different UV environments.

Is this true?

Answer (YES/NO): NO